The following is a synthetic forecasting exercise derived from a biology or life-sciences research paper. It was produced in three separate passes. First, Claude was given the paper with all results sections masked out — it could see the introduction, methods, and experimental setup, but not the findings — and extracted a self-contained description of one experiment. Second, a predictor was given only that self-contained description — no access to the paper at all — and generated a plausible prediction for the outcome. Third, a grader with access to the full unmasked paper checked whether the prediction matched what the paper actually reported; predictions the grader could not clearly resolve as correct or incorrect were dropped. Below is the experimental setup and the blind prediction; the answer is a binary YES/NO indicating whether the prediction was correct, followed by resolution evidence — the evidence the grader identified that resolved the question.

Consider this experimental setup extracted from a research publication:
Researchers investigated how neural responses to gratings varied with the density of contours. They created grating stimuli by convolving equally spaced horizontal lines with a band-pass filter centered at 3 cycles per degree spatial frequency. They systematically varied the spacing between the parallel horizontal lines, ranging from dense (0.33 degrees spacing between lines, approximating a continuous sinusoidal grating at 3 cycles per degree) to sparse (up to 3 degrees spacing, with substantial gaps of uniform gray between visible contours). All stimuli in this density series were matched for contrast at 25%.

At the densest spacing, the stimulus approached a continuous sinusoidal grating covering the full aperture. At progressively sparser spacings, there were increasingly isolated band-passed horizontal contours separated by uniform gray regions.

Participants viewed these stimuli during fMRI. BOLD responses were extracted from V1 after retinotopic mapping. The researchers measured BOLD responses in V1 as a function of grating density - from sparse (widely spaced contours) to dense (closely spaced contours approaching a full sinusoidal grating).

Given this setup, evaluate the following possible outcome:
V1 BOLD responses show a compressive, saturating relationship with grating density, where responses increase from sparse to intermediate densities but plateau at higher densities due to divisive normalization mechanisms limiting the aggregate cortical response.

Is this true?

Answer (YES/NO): NO